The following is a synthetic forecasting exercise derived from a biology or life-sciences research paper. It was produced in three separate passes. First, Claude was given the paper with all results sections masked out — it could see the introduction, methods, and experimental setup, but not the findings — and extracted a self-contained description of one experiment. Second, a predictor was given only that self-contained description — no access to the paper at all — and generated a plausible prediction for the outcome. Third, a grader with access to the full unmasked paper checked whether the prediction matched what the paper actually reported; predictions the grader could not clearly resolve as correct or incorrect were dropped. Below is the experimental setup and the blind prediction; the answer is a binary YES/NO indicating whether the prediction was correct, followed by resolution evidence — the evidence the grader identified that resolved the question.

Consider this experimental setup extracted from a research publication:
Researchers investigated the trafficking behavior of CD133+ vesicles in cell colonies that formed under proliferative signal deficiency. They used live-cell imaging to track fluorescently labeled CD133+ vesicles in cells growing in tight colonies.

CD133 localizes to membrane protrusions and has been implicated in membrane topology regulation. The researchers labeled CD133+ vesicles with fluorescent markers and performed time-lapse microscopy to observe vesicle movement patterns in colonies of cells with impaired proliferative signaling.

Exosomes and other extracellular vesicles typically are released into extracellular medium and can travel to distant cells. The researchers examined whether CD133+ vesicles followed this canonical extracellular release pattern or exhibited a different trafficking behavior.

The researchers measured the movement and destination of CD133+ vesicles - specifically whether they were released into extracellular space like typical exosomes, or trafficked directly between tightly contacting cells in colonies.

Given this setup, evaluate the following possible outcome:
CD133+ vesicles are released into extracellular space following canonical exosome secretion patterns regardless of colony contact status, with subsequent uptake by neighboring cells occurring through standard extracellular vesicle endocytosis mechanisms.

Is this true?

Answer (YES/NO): NO